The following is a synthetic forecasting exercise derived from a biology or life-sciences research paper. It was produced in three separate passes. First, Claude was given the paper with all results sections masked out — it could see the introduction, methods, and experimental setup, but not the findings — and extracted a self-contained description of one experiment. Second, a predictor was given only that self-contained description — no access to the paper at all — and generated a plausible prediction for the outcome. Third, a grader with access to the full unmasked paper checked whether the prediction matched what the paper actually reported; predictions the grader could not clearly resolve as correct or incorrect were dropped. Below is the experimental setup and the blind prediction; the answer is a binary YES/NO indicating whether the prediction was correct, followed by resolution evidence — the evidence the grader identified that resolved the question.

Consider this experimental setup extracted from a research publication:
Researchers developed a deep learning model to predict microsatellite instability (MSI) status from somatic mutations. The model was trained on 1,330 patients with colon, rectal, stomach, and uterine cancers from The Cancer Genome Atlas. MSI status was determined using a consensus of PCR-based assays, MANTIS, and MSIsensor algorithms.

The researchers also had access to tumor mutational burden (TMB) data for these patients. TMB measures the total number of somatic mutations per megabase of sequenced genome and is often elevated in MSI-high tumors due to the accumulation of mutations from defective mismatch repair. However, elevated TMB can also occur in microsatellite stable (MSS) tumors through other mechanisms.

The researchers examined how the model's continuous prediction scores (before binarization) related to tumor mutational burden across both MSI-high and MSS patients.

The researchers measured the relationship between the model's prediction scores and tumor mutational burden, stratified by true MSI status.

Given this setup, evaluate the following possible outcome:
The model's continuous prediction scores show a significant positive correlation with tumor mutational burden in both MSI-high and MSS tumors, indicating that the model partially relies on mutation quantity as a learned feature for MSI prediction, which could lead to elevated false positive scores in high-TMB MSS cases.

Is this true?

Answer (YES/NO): NO